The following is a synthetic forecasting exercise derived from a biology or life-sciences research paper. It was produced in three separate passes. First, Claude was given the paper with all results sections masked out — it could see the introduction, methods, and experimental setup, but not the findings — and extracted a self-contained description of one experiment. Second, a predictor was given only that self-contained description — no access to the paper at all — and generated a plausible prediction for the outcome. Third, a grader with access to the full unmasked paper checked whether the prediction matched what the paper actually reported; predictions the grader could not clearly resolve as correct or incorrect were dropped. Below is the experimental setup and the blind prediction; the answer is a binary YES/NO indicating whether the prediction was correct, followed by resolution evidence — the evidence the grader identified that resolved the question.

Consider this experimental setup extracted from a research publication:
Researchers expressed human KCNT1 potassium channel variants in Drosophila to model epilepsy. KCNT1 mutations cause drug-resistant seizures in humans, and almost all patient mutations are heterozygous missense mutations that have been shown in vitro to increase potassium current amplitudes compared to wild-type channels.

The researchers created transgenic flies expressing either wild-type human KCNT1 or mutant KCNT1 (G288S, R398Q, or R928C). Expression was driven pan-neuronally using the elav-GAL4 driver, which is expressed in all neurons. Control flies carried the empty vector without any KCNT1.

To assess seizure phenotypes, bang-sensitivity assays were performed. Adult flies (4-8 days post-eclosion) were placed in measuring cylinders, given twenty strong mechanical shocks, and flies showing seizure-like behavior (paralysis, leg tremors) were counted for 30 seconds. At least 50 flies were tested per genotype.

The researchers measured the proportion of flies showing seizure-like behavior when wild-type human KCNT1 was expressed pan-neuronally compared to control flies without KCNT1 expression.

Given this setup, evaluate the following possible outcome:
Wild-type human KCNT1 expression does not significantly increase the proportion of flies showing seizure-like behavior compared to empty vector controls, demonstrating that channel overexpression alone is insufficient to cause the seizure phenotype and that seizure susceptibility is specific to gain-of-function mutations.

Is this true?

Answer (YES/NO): YES